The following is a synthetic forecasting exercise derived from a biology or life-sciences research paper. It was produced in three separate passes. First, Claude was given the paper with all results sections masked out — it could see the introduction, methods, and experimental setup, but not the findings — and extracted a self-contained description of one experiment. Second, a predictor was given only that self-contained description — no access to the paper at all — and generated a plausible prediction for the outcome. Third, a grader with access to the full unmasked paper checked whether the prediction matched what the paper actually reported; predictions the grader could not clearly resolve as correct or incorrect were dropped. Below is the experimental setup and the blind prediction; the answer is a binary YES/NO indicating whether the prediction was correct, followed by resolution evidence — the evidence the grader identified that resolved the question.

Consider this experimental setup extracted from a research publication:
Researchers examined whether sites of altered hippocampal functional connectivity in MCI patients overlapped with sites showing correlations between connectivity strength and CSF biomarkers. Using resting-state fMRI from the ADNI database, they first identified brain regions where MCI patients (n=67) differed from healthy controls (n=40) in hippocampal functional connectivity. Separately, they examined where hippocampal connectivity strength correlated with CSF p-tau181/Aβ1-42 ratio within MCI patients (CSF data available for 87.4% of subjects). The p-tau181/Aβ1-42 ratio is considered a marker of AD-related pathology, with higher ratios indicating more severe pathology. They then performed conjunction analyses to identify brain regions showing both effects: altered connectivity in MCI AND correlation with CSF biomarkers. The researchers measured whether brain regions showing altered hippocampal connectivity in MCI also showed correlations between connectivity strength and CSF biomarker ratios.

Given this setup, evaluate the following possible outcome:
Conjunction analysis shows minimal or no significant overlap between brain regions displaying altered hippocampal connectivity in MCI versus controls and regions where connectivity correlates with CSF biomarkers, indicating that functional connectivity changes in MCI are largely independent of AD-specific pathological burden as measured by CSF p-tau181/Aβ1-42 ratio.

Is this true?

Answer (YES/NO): NO